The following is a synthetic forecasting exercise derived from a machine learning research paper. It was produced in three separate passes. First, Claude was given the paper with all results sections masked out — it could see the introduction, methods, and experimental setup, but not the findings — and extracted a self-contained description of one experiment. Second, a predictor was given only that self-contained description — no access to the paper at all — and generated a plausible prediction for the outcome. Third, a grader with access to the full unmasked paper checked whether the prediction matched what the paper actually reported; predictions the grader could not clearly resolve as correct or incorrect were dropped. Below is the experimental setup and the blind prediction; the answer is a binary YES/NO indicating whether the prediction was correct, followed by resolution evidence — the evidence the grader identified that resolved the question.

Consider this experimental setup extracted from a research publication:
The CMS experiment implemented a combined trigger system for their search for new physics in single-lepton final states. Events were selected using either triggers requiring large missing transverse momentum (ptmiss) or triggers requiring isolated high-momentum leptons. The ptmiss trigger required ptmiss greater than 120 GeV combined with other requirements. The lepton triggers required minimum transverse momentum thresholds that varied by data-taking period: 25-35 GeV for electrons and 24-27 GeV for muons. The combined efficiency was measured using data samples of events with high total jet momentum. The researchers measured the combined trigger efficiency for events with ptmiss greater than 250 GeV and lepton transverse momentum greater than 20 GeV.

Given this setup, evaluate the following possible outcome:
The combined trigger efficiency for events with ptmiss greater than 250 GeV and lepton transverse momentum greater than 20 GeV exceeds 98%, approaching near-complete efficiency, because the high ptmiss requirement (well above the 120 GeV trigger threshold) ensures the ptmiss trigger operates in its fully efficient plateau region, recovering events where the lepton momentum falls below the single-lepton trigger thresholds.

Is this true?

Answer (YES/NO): YES